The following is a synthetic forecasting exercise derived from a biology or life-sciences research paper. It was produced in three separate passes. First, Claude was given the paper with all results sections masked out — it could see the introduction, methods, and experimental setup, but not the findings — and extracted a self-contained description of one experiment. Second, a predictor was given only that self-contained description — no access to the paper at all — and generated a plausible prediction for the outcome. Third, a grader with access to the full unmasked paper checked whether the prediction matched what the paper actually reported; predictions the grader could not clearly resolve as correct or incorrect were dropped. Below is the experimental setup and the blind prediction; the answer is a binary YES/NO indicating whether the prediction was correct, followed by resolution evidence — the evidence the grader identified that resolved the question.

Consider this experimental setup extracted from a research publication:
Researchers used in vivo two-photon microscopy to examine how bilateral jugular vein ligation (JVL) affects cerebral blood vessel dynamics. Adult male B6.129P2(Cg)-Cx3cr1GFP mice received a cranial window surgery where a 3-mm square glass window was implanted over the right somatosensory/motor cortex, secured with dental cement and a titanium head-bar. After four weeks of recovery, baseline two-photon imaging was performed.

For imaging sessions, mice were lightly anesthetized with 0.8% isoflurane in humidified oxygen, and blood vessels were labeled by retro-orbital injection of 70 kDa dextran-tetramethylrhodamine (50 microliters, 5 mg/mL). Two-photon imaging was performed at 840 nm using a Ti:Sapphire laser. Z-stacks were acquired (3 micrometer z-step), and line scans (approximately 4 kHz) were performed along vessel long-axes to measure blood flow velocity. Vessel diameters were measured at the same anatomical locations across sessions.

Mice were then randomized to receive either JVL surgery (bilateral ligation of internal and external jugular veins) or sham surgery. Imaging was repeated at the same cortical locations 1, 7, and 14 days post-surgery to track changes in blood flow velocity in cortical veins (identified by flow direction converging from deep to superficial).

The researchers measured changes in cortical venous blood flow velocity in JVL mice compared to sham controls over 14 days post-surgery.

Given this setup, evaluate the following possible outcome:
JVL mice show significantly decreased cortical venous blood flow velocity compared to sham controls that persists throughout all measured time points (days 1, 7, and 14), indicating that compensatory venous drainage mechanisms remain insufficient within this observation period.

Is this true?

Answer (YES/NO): NO